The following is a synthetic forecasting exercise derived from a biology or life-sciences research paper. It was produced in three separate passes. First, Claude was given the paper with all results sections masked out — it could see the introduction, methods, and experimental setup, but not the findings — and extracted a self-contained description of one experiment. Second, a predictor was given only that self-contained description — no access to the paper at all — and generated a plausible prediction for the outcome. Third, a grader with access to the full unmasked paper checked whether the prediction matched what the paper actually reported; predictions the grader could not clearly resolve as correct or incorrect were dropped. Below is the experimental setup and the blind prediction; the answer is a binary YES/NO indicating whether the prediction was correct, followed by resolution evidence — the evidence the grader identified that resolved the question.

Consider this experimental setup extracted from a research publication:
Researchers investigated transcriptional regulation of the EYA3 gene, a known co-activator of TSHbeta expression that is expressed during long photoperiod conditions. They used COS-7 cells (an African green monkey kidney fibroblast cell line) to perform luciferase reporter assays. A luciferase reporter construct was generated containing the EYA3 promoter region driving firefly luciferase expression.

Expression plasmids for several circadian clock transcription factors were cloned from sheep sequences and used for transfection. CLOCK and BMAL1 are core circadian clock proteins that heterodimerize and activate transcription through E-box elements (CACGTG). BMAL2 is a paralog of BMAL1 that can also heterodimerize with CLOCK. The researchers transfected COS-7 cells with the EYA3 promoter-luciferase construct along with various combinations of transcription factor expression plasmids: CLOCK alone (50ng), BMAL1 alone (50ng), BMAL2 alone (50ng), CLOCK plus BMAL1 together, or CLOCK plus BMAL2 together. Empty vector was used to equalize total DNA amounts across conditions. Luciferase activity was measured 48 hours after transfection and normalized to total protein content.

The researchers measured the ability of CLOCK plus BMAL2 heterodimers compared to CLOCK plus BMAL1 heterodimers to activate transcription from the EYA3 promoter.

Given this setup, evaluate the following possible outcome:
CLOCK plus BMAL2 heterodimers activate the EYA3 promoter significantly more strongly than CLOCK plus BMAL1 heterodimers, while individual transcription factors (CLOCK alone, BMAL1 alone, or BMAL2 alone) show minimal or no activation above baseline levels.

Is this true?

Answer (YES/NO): NO